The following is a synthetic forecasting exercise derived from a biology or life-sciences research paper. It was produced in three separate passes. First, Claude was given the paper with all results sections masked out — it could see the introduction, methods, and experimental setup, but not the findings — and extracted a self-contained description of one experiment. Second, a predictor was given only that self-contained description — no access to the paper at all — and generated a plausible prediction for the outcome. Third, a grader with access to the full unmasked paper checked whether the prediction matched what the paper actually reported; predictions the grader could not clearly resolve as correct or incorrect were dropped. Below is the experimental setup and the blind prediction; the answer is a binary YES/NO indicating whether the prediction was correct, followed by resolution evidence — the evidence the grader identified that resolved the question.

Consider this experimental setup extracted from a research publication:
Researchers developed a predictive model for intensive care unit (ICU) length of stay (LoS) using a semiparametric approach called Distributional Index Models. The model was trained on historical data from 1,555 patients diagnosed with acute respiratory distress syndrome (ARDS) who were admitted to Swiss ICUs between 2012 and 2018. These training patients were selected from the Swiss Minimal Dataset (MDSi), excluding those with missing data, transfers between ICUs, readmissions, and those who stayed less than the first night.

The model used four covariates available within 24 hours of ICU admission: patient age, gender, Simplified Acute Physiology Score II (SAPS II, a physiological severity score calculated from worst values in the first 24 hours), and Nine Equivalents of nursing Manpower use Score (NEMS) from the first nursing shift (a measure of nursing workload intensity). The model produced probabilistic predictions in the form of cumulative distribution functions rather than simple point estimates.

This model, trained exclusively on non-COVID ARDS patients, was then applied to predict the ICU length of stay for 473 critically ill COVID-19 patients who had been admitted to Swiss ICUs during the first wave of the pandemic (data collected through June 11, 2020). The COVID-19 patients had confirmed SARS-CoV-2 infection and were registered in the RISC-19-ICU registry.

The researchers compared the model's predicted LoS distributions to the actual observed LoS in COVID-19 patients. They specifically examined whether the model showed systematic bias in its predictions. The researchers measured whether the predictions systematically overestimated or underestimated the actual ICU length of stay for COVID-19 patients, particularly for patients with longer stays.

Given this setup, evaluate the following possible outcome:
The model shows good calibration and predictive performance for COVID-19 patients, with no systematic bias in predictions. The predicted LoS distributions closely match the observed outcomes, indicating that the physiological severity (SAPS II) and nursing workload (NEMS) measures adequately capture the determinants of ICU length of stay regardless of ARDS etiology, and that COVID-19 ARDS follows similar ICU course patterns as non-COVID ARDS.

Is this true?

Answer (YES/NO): NO